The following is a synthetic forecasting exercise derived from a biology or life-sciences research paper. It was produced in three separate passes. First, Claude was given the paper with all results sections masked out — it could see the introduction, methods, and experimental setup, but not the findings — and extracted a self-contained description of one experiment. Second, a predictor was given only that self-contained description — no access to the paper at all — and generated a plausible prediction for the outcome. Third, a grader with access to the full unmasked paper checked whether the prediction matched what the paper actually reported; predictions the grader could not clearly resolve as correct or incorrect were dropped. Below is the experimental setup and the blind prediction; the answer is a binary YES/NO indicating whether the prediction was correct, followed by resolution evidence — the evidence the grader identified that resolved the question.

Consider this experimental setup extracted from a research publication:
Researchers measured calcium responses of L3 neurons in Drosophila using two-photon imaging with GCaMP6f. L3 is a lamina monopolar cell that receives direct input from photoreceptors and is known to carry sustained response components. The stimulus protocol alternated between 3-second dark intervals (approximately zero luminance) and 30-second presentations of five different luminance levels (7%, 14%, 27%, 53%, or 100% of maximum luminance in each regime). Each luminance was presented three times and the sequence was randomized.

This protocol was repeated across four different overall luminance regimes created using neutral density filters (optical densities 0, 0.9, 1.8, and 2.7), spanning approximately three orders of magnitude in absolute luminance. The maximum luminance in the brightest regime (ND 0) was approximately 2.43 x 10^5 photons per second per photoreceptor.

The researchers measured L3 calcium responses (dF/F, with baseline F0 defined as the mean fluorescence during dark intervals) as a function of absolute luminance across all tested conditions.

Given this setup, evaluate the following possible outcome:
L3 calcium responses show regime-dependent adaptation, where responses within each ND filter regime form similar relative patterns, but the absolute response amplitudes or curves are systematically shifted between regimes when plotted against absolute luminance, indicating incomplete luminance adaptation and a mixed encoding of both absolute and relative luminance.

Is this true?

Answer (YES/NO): NO